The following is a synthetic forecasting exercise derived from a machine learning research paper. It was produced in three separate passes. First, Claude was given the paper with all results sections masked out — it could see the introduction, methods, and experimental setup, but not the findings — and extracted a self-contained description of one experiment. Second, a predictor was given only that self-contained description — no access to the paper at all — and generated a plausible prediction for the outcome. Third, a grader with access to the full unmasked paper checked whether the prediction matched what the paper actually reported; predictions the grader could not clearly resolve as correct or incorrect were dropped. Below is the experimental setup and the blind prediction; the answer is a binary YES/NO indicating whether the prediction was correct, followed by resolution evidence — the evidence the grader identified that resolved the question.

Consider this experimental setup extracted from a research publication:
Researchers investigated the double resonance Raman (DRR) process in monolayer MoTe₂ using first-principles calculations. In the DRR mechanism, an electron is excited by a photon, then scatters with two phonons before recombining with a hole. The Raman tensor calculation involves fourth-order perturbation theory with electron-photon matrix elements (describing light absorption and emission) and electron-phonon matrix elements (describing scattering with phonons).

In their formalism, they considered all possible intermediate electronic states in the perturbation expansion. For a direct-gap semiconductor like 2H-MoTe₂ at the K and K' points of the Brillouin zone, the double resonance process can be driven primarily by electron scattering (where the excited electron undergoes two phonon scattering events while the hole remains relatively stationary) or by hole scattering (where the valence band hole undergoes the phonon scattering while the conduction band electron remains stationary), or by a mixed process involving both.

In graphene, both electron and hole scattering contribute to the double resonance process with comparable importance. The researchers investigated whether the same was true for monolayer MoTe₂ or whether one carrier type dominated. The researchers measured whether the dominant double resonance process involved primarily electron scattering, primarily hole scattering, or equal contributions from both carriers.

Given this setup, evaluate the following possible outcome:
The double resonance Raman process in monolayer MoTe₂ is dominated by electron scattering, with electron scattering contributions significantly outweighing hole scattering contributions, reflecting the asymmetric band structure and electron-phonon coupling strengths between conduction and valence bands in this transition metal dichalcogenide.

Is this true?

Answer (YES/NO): NO